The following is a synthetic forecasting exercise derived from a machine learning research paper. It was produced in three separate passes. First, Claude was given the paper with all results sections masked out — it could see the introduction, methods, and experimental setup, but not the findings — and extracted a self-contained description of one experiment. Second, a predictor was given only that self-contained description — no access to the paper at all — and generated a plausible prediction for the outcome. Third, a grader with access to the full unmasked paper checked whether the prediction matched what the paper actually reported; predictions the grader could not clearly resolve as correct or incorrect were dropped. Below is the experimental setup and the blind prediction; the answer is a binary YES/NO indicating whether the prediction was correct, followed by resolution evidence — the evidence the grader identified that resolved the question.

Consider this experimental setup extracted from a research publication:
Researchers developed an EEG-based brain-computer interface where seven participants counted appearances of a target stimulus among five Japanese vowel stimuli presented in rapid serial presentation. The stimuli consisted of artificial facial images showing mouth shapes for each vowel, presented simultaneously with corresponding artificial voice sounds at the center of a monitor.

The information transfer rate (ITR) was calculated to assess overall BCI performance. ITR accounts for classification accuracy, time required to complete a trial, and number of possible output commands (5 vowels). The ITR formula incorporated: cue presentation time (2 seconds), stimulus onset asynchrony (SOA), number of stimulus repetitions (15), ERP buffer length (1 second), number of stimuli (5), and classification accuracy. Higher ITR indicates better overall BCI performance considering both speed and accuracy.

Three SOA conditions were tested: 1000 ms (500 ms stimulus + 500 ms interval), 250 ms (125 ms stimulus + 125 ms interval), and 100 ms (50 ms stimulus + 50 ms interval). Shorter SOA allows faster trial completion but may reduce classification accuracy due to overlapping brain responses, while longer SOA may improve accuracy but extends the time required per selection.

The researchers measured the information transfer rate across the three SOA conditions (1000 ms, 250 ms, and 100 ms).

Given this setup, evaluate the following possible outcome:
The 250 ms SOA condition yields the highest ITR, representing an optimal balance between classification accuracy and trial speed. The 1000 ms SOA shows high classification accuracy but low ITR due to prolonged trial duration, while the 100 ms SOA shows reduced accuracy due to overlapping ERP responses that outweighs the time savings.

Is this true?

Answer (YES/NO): YES